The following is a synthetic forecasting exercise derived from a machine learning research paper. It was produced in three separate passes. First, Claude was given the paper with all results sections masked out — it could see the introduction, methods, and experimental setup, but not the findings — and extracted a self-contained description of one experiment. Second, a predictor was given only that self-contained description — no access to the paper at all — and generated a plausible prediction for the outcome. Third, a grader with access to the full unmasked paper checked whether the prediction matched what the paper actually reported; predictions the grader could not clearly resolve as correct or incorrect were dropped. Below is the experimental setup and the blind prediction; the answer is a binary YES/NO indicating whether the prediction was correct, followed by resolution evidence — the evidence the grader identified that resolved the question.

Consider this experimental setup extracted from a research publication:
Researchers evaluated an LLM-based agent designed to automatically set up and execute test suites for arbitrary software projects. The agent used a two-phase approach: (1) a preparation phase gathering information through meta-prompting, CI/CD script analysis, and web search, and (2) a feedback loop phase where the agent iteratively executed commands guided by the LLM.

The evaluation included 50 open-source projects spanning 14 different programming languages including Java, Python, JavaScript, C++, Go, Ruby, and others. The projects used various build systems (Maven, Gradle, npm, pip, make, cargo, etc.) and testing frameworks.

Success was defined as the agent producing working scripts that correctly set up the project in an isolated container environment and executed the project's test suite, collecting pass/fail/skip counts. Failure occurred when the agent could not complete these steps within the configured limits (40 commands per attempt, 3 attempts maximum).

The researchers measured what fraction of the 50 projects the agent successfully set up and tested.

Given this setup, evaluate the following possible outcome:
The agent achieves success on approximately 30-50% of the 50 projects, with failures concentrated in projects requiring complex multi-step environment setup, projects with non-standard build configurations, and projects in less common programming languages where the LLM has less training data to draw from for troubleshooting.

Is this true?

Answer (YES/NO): NO